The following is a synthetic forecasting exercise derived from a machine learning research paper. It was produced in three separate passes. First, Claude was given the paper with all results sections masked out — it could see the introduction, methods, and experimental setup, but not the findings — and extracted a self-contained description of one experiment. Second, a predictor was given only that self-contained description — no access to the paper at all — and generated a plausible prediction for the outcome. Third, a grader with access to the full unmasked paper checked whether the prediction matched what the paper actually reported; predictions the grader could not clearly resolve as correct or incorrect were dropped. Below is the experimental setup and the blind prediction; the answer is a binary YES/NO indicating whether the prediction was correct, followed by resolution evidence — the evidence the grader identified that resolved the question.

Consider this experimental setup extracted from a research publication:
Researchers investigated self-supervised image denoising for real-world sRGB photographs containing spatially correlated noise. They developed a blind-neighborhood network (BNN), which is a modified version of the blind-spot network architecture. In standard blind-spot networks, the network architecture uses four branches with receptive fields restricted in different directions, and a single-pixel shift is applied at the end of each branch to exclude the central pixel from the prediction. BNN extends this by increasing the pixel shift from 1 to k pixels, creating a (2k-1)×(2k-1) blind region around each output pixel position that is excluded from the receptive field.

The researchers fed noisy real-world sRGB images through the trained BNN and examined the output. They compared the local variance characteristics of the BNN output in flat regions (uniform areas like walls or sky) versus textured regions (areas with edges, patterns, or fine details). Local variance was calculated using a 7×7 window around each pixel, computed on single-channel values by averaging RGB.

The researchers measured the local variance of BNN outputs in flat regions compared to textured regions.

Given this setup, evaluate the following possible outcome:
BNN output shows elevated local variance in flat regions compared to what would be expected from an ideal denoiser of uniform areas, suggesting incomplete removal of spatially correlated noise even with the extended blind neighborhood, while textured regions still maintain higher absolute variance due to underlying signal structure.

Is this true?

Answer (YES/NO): NO